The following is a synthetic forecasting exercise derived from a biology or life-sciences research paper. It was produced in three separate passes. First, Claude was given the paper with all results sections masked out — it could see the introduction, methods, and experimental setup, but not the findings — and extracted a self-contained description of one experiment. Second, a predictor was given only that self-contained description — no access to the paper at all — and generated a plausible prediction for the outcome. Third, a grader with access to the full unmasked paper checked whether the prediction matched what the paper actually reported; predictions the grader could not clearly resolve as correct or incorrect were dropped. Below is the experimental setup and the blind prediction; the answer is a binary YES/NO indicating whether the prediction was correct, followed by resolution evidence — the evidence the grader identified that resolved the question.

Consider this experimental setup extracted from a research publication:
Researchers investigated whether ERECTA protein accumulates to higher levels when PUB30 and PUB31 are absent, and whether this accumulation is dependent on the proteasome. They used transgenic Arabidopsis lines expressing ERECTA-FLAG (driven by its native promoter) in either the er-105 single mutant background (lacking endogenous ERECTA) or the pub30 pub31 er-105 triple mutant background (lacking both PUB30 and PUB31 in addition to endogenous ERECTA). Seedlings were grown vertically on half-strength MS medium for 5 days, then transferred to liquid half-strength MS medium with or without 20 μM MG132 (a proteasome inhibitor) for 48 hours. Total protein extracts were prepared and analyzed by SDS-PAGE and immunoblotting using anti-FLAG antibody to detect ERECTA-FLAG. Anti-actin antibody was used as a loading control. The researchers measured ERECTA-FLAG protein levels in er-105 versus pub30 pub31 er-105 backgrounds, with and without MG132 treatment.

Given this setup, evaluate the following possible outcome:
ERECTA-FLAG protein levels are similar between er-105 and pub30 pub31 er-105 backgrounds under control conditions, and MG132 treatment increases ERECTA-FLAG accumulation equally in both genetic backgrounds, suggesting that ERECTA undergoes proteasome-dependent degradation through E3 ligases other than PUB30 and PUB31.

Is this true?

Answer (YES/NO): NO